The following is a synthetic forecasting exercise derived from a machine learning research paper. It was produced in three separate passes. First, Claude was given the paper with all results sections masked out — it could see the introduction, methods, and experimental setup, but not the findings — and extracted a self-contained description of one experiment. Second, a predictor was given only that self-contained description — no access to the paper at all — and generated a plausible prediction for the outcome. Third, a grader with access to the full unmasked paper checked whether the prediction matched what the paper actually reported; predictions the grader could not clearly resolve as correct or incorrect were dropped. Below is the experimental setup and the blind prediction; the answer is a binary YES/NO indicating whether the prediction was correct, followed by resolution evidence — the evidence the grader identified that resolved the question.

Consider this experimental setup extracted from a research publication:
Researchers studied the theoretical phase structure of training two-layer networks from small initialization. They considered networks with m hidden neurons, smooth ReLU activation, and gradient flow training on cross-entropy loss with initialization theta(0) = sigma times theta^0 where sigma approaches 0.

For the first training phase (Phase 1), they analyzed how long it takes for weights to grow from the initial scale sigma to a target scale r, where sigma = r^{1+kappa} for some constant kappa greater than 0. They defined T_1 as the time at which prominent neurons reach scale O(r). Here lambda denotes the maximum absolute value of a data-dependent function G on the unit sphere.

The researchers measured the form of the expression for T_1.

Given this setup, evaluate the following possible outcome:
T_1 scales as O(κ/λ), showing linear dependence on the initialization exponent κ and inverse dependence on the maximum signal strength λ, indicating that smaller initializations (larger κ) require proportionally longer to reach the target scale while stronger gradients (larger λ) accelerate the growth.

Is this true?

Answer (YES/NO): NO